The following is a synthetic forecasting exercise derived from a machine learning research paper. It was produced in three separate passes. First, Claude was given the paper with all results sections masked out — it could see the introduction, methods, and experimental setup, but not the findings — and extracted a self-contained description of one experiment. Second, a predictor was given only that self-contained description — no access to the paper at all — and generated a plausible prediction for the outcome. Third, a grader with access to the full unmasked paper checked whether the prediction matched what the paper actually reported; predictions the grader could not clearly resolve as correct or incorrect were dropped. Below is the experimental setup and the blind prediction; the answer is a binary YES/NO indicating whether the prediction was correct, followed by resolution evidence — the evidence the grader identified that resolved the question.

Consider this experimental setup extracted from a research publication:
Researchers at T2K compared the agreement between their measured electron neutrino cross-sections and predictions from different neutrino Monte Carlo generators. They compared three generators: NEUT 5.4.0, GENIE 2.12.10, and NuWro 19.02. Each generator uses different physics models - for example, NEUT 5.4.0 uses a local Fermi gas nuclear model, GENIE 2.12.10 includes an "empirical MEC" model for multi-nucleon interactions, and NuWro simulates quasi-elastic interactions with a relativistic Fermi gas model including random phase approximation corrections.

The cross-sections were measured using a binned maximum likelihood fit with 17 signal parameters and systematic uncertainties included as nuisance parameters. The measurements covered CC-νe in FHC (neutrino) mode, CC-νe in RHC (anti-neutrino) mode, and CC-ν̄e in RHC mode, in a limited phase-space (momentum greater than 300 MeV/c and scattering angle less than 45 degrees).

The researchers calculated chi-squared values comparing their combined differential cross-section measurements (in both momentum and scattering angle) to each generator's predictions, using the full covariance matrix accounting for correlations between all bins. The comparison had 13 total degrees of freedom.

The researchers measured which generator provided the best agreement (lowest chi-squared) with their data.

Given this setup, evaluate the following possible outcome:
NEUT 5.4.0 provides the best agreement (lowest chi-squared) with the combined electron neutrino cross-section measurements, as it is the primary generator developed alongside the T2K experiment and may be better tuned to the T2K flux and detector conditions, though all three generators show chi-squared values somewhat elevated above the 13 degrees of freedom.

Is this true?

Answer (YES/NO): YES